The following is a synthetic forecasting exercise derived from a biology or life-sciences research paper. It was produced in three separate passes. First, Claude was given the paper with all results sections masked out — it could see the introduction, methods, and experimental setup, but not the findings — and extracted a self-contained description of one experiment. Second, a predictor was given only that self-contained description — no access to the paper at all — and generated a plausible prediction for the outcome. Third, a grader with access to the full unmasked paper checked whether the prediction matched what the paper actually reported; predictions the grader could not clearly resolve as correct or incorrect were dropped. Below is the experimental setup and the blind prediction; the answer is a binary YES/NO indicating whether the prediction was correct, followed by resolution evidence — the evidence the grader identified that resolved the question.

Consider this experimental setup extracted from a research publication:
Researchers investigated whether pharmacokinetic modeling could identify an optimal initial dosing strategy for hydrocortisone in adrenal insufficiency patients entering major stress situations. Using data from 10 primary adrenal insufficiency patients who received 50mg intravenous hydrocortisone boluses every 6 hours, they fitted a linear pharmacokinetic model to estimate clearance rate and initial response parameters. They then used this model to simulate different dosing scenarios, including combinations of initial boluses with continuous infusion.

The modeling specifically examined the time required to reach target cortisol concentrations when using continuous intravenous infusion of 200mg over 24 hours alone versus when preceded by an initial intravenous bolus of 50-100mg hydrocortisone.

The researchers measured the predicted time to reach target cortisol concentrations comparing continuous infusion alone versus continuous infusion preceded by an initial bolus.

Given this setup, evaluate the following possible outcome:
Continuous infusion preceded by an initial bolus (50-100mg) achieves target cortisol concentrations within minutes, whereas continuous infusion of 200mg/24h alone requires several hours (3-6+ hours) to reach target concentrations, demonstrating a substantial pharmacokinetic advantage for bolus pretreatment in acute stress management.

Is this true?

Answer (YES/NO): NO